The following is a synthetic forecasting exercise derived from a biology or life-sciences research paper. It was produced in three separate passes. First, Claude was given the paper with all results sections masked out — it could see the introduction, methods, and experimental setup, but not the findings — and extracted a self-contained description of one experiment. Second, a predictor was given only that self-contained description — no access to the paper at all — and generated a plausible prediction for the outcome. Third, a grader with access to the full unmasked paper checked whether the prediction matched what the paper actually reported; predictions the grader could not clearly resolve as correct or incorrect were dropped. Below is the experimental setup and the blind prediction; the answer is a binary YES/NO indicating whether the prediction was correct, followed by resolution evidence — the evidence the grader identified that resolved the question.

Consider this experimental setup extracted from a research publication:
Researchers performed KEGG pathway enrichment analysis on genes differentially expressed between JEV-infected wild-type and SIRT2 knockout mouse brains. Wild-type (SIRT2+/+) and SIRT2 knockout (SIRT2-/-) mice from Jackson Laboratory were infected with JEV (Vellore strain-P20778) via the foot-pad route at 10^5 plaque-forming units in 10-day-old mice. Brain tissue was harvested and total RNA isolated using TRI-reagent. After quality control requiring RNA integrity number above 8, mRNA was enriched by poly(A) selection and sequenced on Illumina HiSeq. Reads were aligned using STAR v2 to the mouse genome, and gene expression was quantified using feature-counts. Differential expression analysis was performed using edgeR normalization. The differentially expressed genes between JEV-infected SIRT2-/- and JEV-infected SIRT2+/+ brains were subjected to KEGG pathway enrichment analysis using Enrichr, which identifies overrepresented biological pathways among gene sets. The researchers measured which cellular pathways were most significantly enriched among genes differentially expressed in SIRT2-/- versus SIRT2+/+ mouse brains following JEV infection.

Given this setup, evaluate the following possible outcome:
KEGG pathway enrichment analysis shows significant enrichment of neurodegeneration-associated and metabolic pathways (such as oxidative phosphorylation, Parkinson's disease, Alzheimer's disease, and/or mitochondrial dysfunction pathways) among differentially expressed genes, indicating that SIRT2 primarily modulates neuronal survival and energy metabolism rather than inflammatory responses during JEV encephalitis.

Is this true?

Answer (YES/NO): NO